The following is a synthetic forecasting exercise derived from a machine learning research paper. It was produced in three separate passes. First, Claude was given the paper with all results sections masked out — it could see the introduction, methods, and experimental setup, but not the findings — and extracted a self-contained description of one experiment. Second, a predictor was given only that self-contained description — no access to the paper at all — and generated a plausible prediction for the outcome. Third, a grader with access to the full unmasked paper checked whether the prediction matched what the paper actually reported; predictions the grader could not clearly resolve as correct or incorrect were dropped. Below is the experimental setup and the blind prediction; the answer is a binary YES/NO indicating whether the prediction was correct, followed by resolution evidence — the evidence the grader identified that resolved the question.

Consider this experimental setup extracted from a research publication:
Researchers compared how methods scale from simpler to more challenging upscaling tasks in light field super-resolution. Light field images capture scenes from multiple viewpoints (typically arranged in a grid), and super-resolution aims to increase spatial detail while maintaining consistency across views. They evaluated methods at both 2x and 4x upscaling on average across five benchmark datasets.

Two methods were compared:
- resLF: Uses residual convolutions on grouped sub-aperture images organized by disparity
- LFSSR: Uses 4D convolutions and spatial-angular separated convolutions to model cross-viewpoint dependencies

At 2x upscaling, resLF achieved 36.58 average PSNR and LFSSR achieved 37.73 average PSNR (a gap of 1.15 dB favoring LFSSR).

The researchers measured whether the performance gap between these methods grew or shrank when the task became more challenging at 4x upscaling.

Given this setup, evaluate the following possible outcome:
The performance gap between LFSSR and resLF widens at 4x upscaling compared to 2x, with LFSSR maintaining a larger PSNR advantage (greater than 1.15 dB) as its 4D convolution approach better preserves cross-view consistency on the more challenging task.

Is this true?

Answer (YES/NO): NO